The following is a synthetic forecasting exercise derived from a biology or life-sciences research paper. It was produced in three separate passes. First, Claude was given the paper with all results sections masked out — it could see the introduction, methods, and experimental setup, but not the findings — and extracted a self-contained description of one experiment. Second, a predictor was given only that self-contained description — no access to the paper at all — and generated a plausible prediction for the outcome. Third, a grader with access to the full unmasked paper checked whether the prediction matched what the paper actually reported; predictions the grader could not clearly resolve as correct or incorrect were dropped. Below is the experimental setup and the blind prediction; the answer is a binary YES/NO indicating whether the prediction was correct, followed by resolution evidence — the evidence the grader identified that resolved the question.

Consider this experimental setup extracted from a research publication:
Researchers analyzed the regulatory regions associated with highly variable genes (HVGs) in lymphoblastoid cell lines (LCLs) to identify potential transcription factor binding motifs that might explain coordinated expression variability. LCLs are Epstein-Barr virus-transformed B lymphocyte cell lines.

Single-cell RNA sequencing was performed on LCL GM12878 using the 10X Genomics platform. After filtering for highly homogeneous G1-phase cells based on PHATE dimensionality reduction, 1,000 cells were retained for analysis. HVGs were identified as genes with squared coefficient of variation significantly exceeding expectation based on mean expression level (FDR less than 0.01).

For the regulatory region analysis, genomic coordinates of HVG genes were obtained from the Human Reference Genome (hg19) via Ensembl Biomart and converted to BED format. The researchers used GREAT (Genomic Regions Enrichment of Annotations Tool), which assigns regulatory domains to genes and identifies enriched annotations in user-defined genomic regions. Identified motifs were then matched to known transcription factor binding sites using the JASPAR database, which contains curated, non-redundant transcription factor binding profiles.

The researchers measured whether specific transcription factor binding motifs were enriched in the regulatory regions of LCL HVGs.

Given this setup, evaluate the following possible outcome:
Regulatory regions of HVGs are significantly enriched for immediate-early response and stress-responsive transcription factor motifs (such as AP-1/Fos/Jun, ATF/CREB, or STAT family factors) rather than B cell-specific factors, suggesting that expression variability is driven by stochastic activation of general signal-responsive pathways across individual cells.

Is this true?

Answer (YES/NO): NO